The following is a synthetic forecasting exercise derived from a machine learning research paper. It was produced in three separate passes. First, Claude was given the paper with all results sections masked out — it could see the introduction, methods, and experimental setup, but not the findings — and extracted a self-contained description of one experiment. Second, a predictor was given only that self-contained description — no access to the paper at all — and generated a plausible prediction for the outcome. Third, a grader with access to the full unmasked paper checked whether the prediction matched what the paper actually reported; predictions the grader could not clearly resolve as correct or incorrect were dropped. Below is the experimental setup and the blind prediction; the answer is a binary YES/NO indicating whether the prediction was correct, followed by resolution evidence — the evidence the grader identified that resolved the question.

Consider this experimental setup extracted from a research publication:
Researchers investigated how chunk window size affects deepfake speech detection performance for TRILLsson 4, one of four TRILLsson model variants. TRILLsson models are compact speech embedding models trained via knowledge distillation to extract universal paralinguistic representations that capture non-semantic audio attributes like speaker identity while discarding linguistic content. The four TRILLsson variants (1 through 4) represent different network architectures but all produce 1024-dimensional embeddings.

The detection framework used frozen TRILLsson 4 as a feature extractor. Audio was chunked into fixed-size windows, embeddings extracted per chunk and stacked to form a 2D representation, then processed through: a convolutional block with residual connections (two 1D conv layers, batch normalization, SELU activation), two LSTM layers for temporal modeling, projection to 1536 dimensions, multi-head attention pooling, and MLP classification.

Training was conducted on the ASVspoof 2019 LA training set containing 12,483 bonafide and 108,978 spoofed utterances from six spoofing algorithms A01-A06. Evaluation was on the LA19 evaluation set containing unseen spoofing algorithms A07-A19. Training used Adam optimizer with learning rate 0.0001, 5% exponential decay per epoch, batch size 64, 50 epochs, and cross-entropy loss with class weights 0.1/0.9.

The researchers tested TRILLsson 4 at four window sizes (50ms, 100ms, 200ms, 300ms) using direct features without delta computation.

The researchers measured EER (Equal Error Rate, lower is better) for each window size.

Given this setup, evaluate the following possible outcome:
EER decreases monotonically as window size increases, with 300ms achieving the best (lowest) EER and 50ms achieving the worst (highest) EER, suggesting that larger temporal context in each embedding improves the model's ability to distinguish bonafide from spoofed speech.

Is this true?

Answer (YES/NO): YES